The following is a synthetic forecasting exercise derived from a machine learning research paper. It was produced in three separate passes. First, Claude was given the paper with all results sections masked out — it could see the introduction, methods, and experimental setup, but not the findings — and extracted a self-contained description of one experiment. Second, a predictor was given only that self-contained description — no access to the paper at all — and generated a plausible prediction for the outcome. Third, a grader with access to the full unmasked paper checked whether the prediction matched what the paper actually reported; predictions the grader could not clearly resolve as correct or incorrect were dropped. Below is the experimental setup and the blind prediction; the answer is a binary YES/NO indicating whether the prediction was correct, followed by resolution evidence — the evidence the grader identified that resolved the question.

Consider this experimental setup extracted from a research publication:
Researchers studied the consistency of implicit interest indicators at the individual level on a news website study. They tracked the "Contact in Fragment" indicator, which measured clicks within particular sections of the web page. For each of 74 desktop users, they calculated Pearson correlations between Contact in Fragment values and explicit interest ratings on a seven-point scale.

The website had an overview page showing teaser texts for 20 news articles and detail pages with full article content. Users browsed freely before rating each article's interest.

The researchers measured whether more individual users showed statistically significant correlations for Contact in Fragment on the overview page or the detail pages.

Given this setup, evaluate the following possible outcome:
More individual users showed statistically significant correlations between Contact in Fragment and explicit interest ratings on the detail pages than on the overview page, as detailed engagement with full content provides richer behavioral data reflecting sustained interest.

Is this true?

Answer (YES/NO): NO